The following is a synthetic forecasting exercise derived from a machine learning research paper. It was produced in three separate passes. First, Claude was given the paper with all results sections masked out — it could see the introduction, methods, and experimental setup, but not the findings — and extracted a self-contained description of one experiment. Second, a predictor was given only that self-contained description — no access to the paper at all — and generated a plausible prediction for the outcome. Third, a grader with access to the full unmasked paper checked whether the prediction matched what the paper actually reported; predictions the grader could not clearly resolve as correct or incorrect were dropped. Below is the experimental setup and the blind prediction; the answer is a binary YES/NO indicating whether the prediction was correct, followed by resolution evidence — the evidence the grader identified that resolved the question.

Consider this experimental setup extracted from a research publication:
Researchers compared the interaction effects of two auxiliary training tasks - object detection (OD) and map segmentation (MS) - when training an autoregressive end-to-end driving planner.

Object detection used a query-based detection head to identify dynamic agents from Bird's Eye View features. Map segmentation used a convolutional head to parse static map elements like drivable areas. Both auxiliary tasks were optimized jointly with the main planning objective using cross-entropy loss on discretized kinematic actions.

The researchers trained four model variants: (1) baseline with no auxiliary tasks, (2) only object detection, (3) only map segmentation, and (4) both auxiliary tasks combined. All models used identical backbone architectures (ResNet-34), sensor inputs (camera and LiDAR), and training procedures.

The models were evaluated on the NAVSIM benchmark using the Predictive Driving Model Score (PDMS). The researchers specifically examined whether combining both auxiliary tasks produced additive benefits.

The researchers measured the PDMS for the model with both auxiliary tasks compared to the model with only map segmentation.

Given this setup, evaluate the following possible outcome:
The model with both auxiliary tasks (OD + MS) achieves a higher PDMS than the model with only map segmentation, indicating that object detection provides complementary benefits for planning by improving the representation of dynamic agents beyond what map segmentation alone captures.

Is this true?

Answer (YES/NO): NO